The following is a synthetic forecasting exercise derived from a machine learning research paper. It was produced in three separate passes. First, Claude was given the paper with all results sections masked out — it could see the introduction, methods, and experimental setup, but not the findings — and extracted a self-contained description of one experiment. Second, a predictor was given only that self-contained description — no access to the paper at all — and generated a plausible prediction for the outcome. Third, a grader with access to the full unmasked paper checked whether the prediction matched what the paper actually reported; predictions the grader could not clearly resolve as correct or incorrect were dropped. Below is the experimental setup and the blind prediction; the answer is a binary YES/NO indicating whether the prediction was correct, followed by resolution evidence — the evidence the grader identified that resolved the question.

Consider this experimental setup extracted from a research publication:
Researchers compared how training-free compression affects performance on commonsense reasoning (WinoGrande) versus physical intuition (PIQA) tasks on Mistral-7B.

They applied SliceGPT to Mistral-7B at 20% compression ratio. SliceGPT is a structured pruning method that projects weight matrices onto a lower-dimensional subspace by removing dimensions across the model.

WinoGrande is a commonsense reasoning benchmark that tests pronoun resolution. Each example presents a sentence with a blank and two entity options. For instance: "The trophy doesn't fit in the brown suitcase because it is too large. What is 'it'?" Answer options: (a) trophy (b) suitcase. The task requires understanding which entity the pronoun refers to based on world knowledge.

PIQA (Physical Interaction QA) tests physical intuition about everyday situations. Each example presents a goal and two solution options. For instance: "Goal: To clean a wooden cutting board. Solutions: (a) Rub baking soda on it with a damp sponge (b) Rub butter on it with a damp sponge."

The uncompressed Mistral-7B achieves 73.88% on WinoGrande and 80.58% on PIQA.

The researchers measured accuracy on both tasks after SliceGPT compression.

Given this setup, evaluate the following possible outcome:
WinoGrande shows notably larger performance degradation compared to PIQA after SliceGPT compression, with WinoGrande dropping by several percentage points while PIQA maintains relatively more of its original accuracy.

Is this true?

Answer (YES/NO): NO